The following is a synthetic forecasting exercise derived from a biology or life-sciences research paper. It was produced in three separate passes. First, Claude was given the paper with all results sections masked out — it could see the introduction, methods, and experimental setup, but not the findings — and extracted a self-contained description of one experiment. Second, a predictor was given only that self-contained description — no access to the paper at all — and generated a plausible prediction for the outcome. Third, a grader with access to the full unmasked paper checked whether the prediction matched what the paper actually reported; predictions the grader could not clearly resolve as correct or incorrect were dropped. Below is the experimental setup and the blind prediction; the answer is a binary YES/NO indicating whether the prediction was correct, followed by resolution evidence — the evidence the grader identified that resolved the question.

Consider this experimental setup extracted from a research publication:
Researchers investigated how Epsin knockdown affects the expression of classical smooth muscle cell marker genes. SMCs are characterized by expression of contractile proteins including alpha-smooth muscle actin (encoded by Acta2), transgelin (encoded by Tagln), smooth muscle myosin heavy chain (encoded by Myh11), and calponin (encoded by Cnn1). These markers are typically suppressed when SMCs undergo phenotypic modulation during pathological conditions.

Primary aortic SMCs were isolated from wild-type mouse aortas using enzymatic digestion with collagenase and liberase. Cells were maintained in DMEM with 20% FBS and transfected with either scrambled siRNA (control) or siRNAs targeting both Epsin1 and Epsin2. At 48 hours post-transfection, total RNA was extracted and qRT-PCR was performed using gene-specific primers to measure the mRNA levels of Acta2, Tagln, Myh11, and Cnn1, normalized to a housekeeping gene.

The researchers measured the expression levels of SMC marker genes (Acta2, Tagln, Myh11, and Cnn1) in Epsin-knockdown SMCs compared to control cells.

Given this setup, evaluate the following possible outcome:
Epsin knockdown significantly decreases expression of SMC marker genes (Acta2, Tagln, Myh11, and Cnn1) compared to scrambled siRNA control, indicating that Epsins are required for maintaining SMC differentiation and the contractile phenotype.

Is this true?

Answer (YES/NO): NO